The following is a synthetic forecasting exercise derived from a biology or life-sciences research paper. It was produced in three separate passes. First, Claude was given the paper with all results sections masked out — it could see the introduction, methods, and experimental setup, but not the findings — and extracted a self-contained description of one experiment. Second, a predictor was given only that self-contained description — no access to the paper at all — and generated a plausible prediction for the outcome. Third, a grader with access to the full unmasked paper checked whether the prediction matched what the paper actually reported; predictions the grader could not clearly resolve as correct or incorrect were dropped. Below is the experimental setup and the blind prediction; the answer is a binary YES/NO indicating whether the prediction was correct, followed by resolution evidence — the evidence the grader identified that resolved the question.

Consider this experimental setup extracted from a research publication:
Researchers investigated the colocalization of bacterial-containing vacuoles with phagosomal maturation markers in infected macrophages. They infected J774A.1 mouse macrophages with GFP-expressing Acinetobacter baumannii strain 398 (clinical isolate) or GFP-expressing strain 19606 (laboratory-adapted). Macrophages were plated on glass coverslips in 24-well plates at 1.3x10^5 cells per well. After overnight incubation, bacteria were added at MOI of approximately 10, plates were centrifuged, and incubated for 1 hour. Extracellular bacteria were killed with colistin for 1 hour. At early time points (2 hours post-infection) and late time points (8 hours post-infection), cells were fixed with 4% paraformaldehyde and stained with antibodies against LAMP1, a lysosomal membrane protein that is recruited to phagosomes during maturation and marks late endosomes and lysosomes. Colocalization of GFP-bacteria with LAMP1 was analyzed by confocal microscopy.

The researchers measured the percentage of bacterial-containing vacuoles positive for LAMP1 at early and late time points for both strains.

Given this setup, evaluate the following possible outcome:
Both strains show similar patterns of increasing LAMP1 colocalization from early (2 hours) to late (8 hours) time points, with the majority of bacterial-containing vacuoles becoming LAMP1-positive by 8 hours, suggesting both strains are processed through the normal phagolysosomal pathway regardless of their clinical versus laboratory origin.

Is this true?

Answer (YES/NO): NO